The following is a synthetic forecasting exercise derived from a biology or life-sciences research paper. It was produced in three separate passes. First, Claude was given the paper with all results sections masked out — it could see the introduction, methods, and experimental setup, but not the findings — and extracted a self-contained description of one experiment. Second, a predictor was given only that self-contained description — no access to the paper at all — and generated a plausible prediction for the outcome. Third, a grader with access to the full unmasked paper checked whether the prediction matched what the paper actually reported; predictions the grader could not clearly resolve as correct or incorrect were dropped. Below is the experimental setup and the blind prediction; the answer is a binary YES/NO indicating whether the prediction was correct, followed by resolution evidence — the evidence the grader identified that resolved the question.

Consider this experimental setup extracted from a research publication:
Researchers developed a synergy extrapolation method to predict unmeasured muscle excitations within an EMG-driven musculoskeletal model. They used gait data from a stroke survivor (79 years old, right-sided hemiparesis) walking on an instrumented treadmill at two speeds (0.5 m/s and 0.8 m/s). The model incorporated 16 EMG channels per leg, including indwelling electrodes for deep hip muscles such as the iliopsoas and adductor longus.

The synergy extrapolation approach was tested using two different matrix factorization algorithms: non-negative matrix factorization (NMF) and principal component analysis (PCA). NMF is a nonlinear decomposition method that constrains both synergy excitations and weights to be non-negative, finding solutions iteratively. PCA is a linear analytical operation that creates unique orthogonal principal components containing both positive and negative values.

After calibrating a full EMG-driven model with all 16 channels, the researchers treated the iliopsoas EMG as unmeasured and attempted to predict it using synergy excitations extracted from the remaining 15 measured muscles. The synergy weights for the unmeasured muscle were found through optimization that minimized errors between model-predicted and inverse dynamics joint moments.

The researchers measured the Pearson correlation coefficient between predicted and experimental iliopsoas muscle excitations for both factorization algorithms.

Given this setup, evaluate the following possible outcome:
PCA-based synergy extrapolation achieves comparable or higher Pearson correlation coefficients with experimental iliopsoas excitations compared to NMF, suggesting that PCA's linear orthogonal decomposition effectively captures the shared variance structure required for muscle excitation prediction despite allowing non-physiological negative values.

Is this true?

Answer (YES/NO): YES